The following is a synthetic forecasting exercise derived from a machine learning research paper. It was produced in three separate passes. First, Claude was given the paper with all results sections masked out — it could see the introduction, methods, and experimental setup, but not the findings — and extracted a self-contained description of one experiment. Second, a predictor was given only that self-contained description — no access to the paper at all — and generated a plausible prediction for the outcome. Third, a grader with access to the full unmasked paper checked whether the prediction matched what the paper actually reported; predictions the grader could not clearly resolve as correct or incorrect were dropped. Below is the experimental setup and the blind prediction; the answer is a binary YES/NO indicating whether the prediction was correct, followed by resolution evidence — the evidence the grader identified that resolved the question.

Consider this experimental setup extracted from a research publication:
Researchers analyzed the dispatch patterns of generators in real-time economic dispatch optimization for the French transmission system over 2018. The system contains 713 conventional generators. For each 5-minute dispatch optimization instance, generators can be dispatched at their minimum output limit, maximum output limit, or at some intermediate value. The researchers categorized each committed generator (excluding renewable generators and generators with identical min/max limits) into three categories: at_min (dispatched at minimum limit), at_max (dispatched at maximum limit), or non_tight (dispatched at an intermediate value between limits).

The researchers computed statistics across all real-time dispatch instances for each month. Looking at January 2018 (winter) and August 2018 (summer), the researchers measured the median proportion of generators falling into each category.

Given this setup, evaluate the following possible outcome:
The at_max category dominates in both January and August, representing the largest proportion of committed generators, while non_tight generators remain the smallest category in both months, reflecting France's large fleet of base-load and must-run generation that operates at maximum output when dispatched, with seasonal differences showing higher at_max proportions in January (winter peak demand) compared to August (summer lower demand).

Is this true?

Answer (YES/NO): NO